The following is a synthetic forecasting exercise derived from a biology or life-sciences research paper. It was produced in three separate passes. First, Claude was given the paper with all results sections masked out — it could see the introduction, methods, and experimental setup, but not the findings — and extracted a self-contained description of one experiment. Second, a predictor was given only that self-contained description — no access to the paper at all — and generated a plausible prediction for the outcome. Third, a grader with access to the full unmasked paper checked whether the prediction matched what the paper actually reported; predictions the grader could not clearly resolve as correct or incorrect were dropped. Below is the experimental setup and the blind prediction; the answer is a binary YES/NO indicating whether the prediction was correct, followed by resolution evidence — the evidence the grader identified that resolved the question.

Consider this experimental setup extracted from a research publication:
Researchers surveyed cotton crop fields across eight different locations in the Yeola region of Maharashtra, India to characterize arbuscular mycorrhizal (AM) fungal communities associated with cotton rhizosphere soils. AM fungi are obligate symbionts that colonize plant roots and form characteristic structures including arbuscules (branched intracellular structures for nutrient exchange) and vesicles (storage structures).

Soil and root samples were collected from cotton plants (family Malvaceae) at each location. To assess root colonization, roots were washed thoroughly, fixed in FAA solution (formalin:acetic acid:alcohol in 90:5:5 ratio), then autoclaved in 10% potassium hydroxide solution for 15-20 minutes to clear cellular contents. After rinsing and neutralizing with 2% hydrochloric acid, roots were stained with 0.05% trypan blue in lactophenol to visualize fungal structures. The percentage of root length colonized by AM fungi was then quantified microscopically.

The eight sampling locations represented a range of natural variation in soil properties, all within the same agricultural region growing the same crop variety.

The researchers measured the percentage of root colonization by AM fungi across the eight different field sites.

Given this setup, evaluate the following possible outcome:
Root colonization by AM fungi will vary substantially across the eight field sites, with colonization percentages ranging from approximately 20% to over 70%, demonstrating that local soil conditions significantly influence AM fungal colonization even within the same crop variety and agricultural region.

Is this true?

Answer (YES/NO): NO